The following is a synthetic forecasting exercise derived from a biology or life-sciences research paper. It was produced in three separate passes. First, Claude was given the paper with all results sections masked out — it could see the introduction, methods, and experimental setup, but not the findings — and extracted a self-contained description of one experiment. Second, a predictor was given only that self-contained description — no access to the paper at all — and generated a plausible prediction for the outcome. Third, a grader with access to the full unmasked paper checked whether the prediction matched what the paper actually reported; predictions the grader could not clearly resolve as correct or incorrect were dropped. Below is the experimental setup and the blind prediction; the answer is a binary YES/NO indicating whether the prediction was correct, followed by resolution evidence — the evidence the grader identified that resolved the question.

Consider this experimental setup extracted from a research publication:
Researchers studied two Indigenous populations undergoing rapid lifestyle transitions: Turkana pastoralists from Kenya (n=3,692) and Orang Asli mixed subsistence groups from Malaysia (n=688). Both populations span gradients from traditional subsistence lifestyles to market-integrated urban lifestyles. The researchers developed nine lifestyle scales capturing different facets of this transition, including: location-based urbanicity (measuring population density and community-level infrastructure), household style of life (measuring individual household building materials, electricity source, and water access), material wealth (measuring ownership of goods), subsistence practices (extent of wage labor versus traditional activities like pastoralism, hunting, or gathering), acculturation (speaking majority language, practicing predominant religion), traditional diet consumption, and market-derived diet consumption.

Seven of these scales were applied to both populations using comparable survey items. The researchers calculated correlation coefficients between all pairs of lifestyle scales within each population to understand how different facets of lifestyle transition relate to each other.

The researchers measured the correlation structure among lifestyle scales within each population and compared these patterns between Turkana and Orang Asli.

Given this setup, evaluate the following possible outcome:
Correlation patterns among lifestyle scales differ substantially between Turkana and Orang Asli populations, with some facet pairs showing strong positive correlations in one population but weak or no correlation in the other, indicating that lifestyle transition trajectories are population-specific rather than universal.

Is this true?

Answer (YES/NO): NO